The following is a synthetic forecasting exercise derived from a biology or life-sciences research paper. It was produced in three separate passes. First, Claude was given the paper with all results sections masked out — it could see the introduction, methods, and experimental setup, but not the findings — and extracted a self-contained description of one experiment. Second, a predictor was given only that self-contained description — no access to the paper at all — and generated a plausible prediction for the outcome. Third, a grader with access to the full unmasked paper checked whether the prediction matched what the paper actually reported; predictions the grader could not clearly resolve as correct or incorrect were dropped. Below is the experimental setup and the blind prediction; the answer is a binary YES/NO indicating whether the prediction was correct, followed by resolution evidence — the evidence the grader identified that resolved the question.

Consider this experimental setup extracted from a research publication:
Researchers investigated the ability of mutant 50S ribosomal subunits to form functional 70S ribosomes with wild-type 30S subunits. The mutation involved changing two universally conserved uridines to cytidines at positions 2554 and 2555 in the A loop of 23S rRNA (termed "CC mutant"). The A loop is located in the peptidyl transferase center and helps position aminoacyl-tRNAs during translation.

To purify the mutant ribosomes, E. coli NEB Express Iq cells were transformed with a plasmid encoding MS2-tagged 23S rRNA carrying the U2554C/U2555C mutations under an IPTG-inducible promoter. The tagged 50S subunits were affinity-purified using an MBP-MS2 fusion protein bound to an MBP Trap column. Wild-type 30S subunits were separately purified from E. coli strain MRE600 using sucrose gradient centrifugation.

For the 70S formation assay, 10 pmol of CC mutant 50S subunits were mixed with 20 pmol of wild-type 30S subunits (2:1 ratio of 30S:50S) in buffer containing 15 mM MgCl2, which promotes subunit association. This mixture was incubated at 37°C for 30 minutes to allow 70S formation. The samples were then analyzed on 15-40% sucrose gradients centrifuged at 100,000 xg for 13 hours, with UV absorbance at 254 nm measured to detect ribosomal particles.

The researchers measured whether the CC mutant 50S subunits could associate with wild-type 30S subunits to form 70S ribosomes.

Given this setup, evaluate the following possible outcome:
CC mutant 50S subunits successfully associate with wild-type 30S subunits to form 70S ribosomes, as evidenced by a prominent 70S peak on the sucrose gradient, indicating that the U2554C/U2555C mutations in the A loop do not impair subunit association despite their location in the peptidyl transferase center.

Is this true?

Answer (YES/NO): YES